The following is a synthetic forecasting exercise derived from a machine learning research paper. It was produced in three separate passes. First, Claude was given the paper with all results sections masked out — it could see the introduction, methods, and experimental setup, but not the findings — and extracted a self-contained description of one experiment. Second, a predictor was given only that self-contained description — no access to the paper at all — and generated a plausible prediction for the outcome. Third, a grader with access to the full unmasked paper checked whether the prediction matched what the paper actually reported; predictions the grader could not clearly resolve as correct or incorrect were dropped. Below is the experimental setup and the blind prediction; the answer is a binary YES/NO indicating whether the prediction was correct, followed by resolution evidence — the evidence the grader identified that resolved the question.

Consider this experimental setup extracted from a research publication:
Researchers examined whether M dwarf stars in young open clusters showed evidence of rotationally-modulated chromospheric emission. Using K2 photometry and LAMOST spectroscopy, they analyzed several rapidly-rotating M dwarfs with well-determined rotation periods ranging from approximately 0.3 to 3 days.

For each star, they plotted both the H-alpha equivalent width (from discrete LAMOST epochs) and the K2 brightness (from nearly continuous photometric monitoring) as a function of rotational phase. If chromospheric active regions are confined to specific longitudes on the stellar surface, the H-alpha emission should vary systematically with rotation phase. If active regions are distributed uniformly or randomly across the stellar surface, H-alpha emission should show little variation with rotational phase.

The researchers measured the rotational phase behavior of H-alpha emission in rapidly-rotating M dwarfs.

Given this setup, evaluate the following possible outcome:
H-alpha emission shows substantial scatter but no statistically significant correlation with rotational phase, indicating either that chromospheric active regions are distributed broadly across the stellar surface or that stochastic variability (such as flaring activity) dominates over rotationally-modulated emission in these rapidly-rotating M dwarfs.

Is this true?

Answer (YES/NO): NO